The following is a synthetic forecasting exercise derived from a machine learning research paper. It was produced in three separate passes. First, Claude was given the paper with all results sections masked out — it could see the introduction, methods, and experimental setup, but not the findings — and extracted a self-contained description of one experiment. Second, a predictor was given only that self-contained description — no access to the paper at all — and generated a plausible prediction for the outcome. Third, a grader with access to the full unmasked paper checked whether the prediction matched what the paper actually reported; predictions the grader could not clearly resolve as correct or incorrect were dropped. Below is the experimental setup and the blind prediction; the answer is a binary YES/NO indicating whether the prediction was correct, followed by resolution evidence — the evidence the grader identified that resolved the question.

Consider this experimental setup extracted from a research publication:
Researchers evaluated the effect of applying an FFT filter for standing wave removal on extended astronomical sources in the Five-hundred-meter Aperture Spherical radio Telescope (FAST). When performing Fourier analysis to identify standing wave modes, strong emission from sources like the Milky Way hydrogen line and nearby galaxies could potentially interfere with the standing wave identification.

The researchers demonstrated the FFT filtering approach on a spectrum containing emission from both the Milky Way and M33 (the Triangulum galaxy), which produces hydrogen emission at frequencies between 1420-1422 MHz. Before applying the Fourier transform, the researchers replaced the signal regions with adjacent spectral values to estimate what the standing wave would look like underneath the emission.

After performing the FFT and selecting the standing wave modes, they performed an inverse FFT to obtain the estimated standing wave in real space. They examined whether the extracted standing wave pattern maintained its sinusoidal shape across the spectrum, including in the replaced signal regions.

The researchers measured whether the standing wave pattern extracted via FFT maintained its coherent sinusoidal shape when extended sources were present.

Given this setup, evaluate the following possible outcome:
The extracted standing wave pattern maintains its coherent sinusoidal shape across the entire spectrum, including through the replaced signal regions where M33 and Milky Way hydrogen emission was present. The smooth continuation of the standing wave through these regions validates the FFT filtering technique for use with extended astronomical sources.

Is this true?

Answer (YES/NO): YES